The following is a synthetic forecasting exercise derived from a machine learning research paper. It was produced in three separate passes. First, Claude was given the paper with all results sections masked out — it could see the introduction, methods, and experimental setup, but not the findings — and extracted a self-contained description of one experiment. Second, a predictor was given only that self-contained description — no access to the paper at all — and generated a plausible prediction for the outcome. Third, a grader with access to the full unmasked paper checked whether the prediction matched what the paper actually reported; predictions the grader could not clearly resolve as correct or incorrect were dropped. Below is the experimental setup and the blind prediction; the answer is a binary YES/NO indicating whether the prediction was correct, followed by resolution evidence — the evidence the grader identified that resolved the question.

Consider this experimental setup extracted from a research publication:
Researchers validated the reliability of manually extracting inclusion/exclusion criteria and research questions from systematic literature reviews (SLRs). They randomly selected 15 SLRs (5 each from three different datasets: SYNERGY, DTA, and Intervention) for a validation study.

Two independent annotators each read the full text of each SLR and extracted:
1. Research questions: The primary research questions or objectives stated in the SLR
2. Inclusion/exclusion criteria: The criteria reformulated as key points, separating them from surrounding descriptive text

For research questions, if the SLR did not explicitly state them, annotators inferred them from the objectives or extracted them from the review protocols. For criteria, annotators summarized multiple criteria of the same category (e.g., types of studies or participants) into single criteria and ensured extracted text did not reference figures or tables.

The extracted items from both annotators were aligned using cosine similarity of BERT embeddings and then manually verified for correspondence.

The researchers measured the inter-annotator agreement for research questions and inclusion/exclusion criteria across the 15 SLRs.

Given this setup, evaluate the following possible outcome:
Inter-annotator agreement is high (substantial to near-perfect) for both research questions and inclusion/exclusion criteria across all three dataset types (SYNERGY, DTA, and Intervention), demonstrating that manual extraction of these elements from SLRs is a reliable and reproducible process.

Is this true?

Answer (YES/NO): YES